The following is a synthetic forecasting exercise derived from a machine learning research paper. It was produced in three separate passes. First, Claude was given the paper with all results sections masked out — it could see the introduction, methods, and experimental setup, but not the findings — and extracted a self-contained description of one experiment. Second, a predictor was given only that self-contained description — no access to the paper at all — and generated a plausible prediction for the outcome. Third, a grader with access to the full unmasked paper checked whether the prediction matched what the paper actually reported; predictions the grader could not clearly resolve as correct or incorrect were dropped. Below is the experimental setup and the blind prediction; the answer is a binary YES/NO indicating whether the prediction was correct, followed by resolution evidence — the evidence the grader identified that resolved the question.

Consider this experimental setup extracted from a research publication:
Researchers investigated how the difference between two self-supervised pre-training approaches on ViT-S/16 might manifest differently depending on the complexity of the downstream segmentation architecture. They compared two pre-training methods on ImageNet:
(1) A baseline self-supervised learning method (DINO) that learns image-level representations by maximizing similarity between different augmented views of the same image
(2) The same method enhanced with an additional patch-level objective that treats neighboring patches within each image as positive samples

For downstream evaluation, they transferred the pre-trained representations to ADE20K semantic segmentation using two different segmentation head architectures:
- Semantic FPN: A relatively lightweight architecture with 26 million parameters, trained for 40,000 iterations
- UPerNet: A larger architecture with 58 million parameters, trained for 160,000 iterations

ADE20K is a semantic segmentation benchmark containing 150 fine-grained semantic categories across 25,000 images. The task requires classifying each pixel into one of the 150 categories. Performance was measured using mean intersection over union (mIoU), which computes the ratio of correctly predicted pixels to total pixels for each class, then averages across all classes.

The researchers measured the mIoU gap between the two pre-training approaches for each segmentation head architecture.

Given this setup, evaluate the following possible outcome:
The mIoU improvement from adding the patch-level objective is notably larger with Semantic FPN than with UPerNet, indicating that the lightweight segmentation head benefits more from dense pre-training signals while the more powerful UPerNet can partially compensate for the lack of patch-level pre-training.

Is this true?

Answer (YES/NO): YES